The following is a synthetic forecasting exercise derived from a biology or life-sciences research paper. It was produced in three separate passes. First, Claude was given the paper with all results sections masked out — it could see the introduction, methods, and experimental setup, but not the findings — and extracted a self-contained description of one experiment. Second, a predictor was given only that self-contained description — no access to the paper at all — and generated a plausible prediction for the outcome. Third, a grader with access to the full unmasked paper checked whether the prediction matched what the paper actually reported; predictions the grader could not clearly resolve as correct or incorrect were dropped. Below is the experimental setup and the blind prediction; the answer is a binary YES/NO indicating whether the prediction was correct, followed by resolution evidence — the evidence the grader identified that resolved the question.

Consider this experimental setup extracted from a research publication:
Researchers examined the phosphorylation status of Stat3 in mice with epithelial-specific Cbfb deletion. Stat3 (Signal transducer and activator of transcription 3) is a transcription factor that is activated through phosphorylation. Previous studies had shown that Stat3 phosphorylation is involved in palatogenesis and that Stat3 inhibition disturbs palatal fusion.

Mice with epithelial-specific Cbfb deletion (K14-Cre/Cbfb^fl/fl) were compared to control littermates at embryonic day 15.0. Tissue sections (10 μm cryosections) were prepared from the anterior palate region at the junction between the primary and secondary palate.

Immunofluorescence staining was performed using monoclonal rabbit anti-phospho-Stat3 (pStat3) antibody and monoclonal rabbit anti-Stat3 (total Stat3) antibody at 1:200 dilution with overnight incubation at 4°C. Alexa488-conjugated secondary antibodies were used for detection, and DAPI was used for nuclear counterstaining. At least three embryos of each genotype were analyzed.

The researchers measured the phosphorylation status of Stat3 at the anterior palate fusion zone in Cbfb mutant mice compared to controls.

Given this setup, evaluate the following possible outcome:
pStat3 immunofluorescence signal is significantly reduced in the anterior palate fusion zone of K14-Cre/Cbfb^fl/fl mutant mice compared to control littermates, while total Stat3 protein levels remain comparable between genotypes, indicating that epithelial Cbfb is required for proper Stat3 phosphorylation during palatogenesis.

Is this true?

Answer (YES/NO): YES